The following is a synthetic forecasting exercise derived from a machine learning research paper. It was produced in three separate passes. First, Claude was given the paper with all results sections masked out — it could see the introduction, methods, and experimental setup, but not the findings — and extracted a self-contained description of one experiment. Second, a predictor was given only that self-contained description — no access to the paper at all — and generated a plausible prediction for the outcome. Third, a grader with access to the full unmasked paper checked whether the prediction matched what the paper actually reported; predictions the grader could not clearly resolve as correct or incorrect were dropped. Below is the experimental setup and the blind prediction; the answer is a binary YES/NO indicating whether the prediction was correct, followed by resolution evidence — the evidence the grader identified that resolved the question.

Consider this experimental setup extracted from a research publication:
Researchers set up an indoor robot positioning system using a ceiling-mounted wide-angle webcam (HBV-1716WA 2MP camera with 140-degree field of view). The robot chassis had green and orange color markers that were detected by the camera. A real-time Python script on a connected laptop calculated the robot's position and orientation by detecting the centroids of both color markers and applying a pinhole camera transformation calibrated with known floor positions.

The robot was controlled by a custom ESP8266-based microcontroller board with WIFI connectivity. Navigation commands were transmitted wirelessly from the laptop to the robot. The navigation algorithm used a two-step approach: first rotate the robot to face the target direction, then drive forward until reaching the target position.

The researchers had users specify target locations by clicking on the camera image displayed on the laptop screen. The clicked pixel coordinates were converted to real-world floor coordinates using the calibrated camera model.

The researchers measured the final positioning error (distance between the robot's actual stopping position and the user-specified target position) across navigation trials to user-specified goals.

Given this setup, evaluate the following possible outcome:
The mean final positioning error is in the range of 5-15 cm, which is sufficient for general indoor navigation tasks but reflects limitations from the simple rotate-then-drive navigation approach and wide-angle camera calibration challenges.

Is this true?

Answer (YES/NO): YES